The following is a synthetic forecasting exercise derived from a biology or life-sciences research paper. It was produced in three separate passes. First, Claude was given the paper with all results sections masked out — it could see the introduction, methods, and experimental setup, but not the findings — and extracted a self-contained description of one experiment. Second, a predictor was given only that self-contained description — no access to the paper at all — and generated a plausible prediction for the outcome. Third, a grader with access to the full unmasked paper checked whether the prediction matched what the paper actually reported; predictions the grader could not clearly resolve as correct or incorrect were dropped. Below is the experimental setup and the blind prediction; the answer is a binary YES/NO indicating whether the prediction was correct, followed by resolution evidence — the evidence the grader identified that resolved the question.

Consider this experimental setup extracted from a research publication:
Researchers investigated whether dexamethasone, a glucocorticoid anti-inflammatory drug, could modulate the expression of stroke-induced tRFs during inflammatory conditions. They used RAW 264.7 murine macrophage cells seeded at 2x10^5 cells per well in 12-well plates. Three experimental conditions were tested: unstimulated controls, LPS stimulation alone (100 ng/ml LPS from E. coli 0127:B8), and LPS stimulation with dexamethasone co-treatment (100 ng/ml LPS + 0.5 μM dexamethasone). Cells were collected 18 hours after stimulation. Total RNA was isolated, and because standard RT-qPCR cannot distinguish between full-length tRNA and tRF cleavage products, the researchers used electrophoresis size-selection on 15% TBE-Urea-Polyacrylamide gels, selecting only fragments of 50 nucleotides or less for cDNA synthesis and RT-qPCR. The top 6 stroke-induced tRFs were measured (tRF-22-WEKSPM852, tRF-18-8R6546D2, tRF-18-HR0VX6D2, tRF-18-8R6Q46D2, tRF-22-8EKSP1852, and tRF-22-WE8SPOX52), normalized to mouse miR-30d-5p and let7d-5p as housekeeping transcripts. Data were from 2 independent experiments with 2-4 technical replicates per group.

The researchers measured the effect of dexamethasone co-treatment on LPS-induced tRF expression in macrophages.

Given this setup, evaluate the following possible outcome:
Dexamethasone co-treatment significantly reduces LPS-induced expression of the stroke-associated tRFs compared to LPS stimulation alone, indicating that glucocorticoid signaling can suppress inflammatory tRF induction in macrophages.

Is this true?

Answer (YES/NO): YES